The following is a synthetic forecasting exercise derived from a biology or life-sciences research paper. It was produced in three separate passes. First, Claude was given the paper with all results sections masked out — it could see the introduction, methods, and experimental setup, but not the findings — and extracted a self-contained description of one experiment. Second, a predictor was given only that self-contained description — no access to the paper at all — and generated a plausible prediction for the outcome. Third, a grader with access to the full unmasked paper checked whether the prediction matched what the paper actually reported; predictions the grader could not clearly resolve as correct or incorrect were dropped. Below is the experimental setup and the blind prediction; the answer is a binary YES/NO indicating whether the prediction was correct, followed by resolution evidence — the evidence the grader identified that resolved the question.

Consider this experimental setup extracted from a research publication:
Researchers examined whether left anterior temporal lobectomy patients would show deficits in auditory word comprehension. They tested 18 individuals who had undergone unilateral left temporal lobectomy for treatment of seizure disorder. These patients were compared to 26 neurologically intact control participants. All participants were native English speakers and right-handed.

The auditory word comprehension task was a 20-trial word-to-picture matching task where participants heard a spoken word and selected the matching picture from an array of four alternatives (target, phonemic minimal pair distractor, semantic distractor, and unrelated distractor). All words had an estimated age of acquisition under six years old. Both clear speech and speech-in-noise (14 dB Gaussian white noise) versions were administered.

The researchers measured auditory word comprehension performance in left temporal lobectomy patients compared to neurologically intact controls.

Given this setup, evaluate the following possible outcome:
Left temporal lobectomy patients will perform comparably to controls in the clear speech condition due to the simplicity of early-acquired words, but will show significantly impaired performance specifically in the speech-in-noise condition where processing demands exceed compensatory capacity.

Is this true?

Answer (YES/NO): NO